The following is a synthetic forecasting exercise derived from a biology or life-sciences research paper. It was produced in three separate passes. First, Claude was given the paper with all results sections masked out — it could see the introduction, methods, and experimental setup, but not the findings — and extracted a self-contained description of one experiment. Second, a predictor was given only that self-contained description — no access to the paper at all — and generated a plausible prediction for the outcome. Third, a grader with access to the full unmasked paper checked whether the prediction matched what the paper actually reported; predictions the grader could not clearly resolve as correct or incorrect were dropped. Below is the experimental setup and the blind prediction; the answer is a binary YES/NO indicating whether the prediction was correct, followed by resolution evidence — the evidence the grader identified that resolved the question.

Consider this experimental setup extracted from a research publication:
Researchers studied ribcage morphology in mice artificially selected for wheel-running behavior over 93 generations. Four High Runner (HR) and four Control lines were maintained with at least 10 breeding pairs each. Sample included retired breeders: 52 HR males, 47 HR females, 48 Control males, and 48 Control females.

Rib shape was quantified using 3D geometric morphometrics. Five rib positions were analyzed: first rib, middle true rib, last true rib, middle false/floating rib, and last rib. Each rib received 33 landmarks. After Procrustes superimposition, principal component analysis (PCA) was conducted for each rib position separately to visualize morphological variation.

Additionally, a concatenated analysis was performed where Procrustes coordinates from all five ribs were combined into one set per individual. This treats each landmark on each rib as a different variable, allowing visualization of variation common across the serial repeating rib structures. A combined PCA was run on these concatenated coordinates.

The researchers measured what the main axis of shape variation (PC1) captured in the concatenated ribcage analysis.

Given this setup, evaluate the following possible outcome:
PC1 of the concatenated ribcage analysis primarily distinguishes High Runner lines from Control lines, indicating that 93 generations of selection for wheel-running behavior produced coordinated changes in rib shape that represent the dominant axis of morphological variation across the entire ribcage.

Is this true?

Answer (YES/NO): NO